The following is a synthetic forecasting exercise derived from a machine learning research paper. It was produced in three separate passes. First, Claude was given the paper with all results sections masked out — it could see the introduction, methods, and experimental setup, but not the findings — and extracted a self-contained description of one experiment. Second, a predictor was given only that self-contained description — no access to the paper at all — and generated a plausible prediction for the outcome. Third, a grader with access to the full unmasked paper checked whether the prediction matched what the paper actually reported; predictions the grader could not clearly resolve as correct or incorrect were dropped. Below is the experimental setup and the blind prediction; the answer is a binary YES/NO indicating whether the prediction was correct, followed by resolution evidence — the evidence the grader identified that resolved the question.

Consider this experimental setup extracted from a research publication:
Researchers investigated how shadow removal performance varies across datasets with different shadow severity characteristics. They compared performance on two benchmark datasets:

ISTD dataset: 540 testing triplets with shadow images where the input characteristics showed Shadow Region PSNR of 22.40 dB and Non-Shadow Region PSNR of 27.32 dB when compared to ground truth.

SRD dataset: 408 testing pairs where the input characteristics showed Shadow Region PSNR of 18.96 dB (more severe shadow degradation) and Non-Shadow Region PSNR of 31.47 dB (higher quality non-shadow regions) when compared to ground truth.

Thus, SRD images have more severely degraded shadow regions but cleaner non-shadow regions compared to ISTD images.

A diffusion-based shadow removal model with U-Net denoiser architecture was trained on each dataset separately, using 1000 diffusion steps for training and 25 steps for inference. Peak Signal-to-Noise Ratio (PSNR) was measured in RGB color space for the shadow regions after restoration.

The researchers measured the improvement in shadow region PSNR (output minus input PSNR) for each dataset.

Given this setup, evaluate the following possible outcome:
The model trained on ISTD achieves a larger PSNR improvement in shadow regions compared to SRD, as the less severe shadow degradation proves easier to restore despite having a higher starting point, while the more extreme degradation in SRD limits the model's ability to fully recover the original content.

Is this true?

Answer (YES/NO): NO